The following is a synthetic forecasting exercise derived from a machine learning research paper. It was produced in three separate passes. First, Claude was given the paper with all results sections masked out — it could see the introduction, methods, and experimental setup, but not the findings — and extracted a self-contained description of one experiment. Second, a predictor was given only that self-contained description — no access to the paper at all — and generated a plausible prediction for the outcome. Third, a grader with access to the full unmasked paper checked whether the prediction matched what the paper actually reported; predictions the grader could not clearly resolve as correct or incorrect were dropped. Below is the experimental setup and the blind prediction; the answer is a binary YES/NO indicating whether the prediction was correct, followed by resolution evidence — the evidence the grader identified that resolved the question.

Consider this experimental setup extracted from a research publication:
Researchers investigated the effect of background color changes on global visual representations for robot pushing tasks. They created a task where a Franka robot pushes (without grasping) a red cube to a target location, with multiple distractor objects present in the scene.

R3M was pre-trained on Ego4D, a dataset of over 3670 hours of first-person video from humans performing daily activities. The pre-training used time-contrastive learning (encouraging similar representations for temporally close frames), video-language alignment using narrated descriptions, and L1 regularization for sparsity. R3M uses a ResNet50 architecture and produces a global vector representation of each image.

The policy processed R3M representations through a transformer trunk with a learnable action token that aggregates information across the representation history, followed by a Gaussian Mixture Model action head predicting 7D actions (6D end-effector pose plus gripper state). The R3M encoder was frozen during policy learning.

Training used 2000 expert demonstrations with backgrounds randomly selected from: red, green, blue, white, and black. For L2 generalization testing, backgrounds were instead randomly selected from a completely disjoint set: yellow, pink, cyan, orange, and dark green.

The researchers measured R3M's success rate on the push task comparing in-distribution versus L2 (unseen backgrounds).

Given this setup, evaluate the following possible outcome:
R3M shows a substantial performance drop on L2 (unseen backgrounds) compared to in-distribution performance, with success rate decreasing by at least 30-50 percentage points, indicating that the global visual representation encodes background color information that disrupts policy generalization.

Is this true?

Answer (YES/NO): NO